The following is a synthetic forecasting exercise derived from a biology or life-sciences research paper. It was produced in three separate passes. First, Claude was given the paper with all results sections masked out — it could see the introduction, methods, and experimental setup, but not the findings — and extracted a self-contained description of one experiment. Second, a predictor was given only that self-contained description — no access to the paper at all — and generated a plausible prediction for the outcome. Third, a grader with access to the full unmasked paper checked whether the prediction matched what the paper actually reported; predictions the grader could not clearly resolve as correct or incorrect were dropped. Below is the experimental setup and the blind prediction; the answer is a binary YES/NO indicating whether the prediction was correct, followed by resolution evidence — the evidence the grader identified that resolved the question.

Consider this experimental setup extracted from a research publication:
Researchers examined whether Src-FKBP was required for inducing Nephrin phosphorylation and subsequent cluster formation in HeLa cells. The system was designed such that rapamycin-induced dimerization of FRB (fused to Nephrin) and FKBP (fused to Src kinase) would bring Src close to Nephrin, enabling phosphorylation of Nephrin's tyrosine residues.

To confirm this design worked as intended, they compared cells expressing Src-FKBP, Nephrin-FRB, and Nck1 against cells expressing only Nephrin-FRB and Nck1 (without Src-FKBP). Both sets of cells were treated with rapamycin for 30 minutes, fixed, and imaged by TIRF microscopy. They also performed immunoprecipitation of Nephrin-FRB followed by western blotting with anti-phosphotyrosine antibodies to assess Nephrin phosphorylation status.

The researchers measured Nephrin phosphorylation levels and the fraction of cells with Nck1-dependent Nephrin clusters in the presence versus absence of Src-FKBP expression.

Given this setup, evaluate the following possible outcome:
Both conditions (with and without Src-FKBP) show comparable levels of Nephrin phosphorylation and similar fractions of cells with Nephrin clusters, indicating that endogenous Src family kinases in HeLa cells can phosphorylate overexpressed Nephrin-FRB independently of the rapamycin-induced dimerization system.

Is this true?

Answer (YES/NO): NO